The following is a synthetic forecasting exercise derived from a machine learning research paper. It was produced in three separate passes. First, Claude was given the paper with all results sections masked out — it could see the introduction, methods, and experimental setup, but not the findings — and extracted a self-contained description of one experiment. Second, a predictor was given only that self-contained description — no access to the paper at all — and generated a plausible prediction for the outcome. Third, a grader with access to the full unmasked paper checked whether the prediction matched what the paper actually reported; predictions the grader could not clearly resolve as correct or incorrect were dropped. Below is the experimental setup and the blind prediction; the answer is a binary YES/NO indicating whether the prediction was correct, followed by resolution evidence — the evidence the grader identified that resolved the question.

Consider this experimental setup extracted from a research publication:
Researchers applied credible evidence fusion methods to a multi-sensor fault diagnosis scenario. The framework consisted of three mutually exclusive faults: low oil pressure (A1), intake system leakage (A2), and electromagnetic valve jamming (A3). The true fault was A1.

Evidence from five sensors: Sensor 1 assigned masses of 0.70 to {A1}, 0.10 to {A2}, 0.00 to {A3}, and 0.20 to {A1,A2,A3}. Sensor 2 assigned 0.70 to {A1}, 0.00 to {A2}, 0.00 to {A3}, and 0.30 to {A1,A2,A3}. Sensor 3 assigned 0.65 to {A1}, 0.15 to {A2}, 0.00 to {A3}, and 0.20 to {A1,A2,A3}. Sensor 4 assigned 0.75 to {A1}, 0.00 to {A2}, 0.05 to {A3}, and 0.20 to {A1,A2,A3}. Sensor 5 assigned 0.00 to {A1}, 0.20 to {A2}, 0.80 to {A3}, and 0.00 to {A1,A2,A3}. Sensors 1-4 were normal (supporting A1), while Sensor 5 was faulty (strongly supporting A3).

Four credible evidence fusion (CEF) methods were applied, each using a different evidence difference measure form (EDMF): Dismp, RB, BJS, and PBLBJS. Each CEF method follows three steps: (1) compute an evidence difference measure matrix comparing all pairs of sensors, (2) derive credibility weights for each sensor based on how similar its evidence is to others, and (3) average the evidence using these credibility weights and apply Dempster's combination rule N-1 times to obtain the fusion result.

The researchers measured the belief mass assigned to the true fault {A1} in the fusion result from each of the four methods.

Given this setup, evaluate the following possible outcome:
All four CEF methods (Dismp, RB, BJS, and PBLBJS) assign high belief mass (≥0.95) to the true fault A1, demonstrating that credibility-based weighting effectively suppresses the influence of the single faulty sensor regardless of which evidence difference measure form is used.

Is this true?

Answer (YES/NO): YES